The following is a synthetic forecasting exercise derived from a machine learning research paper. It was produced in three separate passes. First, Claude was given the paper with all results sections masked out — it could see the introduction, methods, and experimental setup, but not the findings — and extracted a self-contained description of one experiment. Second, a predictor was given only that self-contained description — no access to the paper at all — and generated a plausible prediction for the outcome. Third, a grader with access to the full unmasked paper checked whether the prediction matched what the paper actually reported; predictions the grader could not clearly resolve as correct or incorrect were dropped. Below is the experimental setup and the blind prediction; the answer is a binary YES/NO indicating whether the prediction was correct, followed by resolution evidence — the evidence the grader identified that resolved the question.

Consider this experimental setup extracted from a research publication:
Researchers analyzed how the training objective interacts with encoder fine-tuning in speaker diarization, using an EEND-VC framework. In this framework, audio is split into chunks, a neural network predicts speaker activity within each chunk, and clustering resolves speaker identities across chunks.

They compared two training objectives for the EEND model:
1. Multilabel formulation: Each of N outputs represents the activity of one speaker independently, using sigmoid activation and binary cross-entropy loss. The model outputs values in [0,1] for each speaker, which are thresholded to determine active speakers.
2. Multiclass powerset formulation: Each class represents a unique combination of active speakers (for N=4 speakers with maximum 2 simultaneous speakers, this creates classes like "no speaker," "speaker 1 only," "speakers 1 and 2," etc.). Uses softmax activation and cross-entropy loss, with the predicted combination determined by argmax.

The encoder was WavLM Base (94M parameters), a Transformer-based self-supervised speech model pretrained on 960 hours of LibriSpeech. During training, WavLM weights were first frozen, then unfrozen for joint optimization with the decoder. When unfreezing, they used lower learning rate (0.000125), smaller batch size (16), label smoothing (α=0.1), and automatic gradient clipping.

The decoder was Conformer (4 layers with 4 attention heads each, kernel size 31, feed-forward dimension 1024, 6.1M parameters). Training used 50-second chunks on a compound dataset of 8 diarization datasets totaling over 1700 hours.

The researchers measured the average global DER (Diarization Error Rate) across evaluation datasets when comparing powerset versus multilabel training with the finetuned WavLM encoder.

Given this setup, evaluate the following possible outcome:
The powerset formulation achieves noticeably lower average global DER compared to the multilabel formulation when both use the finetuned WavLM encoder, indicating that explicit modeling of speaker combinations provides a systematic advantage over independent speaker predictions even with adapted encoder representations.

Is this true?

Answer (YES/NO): NO